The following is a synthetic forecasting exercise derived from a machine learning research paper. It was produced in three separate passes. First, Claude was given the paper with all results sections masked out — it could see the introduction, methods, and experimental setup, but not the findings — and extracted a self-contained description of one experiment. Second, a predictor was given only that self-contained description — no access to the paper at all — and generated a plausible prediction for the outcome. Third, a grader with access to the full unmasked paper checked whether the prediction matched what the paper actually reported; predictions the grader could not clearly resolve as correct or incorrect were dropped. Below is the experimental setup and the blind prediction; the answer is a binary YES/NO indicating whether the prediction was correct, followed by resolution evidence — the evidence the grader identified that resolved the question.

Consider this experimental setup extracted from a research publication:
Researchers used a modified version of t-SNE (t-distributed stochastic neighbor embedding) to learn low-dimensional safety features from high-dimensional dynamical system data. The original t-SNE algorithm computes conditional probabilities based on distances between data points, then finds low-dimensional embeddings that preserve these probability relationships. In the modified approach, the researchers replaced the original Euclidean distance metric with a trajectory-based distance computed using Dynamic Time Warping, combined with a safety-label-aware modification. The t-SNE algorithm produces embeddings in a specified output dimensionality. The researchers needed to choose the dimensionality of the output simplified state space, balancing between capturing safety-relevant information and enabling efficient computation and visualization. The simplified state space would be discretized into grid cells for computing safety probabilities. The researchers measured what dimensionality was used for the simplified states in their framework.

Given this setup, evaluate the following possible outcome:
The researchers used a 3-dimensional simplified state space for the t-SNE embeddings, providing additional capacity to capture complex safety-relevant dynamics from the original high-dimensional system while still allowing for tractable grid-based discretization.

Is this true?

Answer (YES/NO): NO